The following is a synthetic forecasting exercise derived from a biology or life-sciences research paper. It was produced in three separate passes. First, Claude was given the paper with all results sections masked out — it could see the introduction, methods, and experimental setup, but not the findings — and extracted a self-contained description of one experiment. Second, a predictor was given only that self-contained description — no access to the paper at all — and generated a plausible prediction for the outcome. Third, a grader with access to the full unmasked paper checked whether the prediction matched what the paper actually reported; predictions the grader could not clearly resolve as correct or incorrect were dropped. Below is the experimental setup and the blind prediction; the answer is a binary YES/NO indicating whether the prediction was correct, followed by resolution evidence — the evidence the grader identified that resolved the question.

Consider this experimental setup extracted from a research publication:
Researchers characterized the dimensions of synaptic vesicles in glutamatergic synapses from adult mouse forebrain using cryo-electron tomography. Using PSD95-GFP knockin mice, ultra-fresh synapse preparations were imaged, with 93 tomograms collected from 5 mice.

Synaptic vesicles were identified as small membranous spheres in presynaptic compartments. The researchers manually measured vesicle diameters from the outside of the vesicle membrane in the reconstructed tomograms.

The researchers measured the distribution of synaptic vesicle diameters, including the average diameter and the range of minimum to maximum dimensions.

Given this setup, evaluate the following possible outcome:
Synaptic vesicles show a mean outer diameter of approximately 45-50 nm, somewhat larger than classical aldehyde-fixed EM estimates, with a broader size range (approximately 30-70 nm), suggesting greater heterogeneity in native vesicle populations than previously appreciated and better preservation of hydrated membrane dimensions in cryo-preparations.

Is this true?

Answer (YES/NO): NO